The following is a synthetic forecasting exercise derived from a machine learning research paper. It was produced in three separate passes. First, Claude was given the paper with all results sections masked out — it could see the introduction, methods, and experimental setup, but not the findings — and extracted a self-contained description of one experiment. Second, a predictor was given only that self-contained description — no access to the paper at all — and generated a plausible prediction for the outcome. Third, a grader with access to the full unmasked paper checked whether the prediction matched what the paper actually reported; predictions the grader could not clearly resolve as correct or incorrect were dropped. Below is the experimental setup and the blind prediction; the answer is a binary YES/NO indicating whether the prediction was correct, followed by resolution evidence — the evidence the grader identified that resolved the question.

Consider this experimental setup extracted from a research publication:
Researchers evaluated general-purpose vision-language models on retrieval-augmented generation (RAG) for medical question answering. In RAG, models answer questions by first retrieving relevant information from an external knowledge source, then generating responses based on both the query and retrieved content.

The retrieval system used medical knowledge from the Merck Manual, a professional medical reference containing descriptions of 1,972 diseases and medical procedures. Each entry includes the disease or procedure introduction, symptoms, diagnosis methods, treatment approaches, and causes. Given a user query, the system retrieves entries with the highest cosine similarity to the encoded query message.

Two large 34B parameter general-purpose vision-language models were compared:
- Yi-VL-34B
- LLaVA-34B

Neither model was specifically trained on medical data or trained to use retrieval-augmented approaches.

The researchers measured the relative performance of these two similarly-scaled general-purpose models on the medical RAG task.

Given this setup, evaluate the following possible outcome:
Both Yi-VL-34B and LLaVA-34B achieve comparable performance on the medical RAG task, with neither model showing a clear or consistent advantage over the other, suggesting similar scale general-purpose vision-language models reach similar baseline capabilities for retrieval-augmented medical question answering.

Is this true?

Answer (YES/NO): NO